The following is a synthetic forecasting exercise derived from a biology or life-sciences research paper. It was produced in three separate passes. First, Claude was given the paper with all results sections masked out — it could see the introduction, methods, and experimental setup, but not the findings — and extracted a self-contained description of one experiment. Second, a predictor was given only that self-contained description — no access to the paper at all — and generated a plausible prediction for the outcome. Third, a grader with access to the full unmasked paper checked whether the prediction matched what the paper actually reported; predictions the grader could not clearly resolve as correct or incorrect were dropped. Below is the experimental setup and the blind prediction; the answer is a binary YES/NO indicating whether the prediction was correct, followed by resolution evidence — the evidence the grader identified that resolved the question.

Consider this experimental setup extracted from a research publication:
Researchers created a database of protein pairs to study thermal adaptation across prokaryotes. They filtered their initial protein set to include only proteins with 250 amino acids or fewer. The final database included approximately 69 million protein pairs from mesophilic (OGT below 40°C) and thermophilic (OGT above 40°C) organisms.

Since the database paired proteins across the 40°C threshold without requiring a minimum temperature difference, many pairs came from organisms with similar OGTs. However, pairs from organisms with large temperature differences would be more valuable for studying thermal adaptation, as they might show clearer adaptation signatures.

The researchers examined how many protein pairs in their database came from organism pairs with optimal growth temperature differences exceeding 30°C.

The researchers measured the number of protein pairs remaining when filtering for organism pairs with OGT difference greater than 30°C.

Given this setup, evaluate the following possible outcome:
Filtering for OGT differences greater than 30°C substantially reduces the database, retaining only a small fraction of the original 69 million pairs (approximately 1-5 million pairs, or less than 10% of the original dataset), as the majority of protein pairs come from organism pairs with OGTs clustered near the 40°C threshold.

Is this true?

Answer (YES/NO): NO